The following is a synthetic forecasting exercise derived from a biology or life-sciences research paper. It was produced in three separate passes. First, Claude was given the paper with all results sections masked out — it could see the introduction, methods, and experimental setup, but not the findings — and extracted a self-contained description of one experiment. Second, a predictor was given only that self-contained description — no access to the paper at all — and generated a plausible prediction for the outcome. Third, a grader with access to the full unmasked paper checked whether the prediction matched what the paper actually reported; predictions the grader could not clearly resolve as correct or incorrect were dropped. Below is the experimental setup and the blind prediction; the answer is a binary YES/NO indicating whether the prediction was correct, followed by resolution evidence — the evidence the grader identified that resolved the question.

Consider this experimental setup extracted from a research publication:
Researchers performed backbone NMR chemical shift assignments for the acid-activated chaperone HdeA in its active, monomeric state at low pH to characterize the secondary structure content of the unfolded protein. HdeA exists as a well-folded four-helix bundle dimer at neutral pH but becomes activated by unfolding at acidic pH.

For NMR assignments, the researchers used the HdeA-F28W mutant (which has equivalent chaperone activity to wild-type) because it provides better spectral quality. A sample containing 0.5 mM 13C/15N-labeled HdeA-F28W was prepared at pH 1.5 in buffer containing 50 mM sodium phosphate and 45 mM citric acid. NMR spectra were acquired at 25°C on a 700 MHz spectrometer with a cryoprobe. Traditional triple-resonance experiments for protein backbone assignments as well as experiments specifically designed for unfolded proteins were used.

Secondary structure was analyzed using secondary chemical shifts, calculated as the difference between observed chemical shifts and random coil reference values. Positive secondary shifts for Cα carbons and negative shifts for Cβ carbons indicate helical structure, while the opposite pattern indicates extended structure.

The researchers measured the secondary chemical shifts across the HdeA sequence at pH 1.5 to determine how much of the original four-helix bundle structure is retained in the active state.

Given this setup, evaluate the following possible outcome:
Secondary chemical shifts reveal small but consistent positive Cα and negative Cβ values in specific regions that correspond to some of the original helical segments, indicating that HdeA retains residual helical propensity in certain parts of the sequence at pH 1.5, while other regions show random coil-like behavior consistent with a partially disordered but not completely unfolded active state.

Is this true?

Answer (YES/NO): YES